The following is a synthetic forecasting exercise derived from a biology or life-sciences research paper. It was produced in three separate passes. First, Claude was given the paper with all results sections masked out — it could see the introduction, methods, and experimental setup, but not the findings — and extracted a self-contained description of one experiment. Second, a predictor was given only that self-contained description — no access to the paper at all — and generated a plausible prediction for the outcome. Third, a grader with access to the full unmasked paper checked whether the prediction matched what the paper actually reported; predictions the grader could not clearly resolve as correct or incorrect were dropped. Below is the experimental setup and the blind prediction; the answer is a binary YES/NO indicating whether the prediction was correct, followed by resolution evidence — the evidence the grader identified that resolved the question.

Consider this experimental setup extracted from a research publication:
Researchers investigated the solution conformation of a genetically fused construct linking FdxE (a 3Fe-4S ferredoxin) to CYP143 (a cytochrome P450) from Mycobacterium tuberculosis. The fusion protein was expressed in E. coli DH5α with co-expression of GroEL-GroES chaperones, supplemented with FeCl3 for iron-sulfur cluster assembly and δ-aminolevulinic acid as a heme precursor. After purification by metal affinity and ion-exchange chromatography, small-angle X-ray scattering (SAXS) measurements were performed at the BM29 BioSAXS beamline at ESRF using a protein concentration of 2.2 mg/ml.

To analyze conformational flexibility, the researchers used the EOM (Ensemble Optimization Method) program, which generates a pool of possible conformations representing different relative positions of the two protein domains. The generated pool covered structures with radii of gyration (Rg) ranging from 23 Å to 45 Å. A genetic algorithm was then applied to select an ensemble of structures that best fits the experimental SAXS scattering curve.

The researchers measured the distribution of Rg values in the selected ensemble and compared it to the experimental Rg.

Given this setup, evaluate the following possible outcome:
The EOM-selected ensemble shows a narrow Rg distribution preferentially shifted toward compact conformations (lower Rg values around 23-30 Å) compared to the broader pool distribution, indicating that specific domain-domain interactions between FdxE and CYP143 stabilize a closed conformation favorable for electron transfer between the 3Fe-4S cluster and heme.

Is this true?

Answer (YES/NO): YES